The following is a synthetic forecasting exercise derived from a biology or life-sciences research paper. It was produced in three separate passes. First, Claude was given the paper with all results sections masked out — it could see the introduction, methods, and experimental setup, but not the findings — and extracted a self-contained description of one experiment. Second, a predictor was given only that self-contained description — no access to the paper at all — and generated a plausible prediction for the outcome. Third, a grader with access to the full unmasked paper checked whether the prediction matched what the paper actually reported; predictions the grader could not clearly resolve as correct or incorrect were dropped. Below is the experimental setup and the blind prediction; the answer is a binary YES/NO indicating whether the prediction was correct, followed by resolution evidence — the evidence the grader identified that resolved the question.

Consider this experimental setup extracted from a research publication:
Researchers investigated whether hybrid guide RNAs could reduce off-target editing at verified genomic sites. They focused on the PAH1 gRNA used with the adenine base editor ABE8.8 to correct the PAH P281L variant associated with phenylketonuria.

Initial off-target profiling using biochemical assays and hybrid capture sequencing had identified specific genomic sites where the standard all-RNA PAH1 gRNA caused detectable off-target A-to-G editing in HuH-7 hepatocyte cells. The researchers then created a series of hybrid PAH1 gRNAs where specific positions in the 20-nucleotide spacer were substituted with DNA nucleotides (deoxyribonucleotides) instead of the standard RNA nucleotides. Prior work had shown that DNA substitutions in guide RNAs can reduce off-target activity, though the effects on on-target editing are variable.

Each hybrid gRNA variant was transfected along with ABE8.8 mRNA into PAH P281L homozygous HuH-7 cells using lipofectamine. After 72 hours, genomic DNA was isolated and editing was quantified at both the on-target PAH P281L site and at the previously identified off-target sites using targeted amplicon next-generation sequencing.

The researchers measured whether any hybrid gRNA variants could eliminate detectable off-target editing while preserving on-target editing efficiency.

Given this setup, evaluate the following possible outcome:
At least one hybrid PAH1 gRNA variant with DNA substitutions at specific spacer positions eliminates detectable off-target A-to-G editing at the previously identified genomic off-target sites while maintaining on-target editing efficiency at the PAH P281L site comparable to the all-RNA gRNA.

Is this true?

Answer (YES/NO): YES